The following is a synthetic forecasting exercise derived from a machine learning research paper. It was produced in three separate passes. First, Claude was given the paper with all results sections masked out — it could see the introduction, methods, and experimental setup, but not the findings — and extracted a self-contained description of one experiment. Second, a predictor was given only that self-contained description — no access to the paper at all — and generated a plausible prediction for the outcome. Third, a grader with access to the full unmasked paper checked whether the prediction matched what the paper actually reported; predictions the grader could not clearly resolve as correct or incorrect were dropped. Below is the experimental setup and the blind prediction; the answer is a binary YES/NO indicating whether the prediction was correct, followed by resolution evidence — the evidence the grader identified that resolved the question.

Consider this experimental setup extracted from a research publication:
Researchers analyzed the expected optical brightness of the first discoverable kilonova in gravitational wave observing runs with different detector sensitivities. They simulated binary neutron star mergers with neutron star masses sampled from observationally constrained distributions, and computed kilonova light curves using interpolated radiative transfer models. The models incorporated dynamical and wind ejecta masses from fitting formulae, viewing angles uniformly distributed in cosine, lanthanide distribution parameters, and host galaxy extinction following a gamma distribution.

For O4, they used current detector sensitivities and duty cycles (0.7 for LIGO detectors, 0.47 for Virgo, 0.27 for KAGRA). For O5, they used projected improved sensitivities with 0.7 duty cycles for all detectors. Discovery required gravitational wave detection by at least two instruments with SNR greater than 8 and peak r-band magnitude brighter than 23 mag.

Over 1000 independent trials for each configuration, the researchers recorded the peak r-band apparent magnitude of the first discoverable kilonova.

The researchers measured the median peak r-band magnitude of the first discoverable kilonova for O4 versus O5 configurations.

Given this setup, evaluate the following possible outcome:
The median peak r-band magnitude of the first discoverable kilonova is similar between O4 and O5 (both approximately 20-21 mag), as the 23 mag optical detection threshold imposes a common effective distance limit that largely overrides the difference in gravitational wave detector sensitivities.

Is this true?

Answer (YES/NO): NO